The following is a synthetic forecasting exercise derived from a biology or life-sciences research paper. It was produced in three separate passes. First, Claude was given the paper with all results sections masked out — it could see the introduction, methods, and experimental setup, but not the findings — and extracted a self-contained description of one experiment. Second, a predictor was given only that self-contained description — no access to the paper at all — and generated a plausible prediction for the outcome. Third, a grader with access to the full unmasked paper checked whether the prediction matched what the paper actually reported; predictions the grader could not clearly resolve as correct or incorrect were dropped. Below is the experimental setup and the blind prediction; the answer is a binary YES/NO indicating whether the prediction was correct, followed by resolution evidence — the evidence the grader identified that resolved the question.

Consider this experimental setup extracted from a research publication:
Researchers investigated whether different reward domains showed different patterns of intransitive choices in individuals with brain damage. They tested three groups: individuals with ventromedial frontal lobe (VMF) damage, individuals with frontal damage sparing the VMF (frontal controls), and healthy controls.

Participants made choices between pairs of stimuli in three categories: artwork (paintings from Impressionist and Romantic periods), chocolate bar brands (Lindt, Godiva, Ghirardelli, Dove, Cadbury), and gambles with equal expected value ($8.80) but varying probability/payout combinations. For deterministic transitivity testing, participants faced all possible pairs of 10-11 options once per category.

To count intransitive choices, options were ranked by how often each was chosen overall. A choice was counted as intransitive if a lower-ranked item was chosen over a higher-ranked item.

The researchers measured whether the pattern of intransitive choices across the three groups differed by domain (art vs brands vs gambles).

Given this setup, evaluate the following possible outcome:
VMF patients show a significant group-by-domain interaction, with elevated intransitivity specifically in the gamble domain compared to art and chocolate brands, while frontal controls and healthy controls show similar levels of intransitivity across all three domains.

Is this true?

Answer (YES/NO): NO